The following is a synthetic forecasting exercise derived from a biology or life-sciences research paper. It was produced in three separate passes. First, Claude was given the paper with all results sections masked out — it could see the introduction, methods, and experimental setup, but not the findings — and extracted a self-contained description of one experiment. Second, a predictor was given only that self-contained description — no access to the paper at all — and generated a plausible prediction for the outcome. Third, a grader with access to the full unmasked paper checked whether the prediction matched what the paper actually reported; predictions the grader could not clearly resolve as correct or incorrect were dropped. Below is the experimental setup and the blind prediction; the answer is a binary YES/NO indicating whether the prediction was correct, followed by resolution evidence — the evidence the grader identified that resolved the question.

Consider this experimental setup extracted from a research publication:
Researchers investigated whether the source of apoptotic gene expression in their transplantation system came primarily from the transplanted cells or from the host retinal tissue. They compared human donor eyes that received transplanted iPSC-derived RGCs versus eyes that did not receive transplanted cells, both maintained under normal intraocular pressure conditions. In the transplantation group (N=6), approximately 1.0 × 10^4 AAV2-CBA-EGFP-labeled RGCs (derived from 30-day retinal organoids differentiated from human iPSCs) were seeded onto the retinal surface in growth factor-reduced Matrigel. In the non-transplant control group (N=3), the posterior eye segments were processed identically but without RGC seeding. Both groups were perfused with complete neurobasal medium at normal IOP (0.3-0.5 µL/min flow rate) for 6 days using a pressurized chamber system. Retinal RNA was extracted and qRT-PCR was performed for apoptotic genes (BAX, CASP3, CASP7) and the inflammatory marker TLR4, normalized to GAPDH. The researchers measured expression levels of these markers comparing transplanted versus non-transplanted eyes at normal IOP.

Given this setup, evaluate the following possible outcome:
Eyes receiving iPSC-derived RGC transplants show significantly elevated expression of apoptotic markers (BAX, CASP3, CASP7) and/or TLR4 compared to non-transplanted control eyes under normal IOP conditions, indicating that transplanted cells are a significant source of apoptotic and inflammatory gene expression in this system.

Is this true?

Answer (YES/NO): NO